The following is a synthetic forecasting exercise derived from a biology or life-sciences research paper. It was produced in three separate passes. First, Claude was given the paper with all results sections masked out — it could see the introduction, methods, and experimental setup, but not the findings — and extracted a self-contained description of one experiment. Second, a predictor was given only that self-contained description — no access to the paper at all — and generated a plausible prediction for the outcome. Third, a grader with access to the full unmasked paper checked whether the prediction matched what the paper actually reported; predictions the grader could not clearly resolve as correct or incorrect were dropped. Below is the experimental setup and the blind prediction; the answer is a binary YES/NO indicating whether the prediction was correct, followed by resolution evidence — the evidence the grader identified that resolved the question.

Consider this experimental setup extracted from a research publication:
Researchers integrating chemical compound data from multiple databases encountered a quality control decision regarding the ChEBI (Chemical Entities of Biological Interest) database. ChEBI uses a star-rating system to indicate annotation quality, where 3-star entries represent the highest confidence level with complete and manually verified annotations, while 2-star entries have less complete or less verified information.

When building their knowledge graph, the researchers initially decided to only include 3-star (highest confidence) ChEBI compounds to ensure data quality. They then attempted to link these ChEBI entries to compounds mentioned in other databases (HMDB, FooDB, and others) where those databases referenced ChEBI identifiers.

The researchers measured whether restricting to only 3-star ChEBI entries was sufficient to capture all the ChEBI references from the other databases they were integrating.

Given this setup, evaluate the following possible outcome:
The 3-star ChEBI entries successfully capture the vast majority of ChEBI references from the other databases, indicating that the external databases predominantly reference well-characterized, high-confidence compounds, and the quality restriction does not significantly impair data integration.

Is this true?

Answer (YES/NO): NO